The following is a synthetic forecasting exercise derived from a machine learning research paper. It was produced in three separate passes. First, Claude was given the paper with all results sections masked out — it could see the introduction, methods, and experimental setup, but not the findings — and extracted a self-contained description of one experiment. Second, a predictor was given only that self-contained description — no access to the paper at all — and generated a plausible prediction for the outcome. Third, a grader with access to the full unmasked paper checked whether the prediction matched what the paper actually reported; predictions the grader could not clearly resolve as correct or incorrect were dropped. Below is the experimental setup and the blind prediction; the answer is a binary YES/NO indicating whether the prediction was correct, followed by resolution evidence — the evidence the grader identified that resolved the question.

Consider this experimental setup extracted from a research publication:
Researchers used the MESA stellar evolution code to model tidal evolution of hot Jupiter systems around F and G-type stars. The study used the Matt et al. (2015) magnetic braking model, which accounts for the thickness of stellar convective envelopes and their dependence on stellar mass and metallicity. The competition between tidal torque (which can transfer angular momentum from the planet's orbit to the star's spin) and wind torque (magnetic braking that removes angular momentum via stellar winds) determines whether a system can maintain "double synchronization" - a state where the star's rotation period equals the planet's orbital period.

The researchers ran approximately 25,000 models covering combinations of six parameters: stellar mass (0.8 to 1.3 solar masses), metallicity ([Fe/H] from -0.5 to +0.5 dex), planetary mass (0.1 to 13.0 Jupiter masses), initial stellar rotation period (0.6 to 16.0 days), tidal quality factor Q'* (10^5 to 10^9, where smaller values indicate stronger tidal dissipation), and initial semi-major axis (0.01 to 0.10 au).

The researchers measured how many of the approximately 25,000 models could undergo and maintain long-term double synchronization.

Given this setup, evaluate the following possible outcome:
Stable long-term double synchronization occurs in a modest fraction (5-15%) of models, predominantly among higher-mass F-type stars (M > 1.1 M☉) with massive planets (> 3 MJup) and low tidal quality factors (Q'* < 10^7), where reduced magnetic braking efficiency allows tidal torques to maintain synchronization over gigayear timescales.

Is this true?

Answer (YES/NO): NO